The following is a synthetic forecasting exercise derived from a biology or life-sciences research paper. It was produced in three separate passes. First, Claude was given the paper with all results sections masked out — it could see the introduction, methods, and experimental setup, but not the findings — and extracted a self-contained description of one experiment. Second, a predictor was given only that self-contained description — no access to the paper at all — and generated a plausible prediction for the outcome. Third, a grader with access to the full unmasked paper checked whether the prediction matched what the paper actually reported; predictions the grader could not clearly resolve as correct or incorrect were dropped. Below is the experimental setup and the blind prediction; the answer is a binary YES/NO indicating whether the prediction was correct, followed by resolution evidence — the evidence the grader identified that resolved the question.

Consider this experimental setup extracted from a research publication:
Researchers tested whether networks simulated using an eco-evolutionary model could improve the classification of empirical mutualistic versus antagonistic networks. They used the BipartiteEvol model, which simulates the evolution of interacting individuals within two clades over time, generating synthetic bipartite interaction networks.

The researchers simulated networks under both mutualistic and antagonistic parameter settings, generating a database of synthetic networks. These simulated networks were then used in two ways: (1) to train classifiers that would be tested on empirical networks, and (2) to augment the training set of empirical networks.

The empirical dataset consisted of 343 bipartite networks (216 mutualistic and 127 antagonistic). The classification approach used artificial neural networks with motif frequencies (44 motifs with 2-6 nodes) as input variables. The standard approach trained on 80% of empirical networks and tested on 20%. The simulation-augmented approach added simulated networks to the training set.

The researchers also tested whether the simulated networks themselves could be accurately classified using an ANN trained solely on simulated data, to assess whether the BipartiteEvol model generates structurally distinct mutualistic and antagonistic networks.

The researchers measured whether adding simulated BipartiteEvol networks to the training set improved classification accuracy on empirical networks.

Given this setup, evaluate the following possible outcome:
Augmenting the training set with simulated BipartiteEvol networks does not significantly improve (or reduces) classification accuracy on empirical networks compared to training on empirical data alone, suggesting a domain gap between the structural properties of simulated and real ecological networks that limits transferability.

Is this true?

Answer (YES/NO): YES